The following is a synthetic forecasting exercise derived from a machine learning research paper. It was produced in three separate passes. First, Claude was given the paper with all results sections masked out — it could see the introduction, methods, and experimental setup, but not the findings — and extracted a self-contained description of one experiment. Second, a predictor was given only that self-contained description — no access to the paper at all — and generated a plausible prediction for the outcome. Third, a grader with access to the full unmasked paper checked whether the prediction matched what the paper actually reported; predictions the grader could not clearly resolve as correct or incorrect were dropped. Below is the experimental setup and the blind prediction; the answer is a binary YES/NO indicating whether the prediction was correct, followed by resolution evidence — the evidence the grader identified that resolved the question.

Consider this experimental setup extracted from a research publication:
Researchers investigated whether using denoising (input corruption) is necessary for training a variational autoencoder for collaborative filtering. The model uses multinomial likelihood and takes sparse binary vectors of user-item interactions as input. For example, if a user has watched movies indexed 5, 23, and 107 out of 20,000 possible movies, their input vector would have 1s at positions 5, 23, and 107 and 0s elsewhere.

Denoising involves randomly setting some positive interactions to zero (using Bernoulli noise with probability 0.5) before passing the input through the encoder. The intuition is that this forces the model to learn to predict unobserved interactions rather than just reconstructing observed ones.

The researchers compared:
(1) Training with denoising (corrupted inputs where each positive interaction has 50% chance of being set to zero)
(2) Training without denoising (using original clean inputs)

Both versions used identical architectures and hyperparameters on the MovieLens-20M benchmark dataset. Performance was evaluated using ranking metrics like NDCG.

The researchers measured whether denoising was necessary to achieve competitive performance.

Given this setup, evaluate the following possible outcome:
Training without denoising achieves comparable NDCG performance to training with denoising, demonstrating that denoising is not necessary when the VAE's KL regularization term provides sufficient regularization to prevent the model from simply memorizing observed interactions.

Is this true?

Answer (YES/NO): NO